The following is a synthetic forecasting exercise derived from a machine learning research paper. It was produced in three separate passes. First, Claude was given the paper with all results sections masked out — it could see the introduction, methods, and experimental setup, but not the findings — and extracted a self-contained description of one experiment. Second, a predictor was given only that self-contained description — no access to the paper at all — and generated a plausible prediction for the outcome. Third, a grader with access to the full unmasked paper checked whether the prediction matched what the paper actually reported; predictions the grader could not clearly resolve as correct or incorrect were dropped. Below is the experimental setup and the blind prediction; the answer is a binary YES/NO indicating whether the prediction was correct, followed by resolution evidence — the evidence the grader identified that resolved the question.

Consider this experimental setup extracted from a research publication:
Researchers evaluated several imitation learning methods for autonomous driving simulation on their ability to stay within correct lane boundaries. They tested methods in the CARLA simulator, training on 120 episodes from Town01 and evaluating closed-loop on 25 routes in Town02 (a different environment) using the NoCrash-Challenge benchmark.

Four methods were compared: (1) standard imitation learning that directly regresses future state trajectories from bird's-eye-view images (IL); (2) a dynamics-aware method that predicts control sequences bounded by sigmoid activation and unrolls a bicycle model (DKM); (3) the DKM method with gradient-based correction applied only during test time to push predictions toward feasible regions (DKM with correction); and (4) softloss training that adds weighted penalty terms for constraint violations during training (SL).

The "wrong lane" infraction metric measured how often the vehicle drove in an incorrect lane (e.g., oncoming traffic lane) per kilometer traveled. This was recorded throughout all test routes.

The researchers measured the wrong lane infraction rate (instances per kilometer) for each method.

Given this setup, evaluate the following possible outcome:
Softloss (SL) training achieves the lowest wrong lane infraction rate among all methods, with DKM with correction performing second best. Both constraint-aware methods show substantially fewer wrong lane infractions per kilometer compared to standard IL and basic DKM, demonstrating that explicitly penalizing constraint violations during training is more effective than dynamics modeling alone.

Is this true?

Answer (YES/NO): NO